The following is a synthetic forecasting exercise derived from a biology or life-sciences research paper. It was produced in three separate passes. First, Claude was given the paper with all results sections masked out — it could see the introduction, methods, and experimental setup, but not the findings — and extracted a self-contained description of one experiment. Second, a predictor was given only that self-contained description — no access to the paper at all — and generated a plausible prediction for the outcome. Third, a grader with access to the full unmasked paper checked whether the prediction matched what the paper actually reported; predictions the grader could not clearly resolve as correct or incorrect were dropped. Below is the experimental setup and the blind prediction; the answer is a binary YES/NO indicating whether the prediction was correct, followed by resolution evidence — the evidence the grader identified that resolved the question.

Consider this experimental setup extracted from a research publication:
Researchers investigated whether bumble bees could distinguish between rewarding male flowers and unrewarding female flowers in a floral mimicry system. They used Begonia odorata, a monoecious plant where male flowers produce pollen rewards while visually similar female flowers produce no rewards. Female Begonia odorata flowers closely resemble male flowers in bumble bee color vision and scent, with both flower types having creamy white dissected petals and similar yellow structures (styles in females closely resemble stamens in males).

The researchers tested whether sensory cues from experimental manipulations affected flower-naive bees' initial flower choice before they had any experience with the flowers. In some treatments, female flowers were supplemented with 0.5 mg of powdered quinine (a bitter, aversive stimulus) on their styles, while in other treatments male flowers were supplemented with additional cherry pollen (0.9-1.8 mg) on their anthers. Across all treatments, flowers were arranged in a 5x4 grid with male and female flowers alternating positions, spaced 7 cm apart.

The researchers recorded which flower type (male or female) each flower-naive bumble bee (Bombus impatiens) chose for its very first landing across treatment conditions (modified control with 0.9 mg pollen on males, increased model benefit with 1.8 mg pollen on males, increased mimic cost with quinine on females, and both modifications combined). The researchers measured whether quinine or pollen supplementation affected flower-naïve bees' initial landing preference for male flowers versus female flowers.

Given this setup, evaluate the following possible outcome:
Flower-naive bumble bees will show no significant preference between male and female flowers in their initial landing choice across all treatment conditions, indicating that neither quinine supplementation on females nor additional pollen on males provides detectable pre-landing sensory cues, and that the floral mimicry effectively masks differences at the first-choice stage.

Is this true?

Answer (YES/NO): YES